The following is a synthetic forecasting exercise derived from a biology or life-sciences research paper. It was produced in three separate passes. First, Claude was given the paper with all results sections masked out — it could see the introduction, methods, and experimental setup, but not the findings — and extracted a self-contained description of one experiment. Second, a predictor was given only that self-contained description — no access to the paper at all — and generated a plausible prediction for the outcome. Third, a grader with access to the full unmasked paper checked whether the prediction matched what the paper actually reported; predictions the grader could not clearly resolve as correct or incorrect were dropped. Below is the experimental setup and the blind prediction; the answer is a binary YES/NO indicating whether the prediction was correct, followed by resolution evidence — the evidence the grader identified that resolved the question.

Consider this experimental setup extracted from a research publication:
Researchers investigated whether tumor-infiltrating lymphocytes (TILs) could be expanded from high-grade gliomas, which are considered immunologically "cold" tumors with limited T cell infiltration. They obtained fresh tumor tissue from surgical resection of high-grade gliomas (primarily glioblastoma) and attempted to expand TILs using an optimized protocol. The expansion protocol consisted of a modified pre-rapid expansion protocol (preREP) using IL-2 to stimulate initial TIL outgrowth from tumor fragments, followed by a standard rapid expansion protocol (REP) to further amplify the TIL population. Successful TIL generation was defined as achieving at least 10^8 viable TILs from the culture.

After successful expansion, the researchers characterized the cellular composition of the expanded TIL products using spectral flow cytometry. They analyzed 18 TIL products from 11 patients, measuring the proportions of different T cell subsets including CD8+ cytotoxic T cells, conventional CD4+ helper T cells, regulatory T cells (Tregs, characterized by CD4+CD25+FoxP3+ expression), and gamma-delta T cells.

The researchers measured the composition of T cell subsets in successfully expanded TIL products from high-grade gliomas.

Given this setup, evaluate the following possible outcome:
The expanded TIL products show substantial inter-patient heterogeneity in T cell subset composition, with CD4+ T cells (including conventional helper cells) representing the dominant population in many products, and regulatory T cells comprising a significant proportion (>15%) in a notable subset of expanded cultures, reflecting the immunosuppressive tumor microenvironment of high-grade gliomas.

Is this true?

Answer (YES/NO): NO